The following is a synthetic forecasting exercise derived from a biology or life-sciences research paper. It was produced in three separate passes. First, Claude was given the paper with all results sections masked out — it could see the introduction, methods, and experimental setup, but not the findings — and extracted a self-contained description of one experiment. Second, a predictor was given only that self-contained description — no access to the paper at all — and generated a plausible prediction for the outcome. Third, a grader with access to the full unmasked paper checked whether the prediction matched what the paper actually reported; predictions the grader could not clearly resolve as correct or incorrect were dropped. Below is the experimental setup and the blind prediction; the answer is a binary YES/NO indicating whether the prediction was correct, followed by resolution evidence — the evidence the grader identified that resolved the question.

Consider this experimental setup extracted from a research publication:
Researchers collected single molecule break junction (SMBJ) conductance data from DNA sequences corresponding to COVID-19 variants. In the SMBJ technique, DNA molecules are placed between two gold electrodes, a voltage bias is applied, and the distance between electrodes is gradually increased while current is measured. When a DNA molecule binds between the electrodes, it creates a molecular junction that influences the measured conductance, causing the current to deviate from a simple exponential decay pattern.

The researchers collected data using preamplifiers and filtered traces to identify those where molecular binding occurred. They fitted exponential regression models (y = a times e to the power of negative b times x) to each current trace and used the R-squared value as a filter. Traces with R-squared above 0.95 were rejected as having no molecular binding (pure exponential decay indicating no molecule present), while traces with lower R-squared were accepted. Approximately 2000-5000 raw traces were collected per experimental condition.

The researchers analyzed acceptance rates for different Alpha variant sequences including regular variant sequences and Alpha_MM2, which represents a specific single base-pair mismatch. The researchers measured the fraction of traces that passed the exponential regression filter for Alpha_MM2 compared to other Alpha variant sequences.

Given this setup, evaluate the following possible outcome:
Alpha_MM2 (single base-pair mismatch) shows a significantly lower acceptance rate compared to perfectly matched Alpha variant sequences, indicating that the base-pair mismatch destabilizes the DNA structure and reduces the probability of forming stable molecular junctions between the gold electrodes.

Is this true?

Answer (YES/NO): NO